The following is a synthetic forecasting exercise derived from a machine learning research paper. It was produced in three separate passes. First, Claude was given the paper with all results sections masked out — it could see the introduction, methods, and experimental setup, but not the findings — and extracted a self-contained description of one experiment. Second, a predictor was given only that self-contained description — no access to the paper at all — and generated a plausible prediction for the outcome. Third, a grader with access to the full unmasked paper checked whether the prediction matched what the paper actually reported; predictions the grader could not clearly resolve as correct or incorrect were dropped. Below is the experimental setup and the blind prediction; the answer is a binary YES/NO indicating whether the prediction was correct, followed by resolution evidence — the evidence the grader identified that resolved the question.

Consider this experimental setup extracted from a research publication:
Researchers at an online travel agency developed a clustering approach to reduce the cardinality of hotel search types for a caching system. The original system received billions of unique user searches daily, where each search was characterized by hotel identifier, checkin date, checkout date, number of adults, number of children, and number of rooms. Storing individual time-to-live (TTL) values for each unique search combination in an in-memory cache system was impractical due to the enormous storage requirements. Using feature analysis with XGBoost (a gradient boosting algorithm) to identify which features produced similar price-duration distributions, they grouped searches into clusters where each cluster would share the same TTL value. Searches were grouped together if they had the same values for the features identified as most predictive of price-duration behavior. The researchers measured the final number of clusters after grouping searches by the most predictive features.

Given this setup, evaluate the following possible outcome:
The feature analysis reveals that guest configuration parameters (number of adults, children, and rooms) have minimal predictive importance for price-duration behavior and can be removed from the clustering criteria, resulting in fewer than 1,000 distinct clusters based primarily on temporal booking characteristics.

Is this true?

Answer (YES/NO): NO